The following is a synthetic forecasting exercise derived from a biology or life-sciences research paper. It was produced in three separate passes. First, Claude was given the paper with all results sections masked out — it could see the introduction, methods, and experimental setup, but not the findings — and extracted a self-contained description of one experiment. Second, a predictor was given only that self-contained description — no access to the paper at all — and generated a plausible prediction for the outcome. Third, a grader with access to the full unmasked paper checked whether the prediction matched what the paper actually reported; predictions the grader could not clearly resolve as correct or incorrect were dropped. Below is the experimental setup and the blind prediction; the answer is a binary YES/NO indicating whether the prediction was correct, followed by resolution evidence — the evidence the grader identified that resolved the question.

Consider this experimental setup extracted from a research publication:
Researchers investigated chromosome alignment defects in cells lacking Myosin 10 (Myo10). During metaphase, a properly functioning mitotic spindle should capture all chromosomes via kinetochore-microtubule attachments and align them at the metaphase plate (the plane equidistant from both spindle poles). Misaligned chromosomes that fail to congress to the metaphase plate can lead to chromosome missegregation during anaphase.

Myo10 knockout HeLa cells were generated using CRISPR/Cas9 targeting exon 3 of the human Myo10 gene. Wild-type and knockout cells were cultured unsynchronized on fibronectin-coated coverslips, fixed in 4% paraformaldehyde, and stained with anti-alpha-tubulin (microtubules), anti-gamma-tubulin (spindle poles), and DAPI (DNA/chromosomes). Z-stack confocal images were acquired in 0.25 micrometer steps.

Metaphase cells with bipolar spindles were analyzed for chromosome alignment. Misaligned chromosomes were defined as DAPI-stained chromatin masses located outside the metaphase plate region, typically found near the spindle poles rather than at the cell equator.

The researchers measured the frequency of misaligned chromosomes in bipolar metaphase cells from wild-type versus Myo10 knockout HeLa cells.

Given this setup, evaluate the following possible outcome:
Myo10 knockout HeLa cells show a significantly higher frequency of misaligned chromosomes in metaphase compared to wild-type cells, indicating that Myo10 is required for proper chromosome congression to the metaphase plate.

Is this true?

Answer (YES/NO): YES